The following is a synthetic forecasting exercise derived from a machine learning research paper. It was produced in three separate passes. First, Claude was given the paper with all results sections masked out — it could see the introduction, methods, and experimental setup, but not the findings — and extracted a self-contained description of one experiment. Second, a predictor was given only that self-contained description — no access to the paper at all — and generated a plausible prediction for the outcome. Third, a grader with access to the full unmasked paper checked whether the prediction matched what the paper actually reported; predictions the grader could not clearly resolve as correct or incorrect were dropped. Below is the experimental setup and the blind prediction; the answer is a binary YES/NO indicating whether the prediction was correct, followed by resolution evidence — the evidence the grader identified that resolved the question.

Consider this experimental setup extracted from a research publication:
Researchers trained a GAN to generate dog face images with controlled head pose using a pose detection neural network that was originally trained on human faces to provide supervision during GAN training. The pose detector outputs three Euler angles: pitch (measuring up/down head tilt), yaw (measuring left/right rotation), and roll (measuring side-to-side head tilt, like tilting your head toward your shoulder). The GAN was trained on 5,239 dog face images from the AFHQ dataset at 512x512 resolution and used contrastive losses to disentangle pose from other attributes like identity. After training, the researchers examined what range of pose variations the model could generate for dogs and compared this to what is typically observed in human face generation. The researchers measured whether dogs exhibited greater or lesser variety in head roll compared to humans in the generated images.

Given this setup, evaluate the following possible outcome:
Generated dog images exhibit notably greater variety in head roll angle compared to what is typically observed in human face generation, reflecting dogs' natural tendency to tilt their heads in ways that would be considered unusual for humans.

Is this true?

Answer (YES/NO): YES